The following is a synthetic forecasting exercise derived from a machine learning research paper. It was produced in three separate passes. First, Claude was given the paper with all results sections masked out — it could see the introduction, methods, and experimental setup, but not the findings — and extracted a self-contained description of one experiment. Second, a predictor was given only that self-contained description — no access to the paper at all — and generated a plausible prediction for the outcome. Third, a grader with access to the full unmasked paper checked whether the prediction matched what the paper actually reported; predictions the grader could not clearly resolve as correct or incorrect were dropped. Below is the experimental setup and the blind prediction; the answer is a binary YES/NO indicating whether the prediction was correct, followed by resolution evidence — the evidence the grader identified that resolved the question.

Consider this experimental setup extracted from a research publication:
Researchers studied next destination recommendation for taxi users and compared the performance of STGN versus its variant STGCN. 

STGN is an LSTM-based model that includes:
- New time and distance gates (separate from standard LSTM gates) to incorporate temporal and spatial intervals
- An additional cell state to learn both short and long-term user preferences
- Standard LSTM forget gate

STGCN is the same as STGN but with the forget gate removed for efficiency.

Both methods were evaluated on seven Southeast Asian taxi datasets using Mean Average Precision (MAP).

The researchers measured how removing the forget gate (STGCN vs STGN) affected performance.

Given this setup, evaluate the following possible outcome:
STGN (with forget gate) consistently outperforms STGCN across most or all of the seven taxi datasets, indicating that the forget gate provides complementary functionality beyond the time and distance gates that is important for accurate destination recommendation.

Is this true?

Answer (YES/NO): NO